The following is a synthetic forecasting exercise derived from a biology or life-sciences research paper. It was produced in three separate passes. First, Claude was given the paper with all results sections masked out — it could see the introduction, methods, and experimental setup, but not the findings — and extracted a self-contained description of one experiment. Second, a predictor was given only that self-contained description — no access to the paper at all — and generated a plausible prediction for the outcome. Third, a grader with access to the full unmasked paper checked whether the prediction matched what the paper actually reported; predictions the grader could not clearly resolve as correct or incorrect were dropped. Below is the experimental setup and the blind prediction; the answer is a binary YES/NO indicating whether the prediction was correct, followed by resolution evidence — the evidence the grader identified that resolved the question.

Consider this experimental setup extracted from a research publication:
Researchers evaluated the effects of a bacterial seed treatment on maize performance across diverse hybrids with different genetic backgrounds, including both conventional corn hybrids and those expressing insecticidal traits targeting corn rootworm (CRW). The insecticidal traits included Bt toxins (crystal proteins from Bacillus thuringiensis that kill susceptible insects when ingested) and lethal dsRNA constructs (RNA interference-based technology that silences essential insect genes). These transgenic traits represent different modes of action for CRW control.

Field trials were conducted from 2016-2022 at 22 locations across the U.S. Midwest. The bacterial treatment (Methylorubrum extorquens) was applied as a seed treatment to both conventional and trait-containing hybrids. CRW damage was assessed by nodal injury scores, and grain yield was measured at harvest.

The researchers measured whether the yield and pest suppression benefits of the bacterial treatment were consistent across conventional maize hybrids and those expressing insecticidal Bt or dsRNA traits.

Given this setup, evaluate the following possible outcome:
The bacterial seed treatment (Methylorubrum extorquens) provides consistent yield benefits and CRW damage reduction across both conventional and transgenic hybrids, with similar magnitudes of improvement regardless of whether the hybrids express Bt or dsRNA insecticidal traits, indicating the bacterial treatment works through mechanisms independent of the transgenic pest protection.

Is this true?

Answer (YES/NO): YES